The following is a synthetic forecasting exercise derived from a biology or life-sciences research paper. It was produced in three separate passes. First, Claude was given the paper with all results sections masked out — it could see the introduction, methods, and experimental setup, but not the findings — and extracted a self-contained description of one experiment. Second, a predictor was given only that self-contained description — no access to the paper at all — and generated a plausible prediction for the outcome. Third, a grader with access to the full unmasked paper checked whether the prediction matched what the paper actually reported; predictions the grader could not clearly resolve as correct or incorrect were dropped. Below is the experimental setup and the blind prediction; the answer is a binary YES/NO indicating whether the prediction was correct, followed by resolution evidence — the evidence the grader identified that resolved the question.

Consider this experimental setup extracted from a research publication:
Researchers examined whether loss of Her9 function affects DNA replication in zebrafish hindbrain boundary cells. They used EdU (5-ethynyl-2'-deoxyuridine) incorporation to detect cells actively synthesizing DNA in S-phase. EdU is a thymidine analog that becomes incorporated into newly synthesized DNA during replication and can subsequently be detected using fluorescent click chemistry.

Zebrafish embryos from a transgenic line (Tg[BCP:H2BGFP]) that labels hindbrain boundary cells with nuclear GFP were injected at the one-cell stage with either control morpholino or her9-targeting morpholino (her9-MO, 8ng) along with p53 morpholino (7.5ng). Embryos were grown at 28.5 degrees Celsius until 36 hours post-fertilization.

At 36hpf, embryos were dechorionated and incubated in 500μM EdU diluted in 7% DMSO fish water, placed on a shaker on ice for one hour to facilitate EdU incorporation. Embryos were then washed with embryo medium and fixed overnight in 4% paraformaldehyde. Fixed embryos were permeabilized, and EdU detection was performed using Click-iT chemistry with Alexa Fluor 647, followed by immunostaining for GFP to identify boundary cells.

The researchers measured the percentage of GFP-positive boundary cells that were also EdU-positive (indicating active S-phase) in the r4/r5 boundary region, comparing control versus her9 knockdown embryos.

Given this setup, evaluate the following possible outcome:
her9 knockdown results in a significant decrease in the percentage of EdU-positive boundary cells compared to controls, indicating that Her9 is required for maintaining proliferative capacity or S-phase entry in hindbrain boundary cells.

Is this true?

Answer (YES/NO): NO